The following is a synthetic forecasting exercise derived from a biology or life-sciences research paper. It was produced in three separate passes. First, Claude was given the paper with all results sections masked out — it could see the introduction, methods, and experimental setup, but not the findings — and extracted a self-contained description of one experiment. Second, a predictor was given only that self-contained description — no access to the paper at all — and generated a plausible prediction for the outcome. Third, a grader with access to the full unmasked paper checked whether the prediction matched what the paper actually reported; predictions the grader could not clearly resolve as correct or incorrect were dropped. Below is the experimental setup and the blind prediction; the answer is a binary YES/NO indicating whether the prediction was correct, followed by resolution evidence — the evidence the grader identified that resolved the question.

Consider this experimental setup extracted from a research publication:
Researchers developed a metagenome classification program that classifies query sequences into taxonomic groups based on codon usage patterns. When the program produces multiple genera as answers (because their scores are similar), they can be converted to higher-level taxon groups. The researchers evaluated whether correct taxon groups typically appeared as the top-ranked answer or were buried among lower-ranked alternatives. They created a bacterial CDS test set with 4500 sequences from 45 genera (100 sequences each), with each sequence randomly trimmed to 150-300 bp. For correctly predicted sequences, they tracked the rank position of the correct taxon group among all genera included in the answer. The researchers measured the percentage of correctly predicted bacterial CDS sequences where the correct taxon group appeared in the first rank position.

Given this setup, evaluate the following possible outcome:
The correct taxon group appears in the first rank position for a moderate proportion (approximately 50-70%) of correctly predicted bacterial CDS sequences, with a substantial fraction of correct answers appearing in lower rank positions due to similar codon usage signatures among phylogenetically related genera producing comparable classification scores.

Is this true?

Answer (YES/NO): NO